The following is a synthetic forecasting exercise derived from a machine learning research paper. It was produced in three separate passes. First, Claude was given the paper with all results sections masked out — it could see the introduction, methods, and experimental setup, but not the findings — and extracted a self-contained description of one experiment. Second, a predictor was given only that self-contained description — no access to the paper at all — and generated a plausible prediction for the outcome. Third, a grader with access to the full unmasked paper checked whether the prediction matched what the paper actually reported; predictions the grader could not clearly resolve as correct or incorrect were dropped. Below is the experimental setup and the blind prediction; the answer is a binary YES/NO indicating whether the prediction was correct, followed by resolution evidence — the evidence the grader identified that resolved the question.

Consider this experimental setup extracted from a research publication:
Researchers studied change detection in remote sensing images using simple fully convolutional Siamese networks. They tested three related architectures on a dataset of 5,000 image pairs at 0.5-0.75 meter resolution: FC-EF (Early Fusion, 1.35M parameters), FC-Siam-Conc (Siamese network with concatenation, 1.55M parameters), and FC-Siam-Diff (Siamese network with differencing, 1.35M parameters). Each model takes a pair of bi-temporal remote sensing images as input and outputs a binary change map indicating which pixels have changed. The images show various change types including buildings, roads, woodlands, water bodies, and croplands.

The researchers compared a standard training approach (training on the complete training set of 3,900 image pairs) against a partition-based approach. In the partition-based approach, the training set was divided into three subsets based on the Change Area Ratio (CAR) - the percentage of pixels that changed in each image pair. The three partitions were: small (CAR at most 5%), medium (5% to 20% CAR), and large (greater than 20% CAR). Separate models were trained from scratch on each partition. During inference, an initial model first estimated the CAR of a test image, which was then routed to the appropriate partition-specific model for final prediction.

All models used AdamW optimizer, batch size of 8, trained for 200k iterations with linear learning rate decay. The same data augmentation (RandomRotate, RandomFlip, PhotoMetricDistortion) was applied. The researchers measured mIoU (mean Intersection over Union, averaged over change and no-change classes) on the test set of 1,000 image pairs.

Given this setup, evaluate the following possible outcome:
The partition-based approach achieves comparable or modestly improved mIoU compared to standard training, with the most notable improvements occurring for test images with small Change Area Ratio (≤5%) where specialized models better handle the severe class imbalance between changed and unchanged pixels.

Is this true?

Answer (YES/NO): NO